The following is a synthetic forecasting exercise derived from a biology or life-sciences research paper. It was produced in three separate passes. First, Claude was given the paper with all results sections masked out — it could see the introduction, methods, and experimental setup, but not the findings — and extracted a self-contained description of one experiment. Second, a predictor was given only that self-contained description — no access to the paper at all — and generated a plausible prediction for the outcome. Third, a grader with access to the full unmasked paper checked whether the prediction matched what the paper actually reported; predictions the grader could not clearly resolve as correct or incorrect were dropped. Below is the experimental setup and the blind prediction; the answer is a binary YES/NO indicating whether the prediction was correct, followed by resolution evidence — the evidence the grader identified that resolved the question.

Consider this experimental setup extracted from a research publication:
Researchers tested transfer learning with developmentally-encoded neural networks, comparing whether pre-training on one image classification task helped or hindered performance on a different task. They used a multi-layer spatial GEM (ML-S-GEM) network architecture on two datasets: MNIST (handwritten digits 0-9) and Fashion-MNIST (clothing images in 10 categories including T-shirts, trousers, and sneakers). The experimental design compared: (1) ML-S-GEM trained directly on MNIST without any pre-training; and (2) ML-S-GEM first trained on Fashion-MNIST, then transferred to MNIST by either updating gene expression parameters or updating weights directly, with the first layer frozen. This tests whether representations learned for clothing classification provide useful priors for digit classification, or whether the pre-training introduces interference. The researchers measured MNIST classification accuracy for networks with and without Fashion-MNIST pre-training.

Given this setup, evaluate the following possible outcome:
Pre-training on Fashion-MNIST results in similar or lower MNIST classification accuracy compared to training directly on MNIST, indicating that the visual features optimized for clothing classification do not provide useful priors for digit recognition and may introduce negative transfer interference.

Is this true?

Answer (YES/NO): NO